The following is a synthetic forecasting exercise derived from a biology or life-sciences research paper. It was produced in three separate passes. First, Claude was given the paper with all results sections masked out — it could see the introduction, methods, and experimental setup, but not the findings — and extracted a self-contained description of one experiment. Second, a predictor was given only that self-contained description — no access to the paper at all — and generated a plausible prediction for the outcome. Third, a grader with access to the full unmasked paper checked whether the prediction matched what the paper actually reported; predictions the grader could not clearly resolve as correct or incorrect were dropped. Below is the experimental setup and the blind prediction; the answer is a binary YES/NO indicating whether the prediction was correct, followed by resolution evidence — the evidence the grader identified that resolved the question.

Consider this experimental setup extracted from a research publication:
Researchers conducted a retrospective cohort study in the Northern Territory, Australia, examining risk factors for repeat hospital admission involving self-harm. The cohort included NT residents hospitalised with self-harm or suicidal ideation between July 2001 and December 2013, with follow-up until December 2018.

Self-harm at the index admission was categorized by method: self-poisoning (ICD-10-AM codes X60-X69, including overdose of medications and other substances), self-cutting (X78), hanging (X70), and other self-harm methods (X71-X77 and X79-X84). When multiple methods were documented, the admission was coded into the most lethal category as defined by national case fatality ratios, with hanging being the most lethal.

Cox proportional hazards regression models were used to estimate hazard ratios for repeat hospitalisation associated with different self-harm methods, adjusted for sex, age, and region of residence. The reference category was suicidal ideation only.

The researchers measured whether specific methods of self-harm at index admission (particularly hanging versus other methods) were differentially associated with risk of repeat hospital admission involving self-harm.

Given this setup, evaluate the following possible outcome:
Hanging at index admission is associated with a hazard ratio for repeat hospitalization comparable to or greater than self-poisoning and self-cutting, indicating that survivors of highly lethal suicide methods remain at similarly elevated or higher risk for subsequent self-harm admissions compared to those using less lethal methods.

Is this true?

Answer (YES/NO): NO